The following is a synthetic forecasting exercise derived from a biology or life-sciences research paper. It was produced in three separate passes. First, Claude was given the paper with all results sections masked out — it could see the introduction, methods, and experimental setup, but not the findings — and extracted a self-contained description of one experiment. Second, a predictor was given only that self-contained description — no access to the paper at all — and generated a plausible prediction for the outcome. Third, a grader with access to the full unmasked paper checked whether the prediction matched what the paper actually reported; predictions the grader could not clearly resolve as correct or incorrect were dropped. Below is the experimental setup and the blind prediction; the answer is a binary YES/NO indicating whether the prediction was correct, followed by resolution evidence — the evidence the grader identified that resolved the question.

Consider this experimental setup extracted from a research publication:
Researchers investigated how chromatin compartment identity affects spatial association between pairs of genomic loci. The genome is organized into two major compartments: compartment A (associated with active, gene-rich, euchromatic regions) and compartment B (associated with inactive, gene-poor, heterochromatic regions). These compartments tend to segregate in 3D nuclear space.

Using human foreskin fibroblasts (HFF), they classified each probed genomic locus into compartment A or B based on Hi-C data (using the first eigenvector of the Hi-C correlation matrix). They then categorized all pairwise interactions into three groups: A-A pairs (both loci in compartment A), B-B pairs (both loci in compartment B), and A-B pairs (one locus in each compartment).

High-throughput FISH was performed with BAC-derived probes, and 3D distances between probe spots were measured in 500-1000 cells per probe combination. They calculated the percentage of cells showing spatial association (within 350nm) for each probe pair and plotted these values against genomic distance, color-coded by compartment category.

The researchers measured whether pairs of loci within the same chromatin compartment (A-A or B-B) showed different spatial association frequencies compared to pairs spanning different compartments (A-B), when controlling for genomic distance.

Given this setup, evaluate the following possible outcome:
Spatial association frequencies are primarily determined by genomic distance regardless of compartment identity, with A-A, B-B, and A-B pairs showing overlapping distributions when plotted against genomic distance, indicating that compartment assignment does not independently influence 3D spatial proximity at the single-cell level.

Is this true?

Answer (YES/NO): NO